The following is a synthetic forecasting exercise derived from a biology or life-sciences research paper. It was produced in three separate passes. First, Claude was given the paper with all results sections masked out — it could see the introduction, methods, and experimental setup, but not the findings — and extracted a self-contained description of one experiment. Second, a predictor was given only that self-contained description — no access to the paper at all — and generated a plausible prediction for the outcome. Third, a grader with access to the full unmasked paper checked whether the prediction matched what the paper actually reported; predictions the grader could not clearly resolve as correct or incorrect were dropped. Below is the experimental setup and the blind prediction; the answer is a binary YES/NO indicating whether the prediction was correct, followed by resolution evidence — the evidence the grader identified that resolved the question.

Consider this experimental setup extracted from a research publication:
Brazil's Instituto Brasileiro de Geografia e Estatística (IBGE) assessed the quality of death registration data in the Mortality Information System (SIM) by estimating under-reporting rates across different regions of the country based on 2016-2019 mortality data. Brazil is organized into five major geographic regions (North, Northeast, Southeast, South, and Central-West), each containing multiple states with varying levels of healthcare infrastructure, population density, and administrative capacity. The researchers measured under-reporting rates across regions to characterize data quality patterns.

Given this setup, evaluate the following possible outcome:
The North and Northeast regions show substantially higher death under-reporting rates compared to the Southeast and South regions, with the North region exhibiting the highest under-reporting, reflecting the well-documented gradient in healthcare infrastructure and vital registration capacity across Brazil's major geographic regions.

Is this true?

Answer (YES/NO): YES